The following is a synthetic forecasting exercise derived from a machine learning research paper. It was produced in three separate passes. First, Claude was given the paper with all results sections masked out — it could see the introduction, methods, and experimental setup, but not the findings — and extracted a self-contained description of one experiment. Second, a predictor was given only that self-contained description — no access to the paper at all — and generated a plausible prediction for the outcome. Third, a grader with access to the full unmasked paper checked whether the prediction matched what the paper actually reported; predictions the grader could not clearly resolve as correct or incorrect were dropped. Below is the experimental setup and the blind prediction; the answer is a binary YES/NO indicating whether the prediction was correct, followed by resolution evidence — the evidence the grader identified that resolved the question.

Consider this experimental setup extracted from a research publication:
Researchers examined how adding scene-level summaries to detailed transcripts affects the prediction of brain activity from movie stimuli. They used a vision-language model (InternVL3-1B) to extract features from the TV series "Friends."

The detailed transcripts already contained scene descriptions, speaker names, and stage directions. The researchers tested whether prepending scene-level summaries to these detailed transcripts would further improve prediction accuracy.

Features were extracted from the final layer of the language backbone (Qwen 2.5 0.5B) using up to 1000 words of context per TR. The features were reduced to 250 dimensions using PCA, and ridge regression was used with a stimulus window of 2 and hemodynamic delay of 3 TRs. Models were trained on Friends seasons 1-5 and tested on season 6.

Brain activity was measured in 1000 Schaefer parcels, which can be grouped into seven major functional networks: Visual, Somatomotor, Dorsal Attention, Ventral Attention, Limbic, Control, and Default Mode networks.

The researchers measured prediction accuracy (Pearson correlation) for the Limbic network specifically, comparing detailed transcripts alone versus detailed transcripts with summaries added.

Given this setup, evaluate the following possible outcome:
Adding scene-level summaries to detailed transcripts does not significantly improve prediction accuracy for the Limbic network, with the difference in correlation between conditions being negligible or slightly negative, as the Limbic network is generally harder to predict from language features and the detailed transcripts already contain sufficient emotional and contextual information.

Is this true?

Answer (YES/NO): YES